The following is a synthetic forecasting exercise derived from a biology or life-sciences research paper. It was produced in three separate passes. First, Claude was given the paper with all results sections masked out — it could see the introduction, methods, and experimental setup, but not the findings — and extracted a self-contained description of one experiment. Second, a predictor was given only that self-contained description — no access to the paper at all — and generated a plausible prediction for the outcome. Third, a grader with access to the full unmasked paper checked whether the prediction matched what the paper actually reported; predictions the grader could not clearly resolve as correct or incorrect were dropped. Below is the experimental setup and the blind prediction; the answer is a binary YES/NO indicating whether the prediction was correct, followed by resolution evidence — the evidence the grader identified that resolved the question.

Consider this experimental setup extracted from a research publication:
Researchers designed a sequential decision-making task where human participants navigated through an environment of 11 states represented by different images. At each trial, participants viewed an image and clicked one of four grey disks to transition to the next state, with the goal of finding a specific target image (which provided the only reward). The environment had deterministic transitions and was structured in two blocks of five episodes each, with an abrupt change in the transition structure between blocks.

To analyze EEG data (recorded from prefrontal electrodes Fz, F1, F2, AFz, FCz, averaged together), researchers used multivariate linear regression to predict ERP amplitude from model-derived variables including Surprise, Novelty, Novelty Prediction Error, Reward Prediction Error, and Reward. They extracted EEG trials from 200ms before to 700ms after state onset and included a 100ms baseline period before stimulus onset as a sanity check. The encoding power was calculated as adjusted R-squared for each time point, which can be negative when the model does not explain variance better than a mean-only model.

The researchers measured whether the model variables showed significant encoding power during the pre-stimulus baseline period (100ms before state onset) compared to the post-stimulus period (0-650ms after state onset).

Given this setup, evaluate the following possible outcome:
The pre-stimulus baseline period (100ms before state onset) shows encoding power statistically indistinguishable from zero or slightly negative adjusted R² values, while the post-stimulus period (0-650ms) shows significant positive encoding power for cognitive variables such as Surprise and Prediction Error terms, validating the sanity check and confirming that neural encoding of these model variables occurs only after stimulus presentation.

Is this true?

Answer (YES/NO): YES